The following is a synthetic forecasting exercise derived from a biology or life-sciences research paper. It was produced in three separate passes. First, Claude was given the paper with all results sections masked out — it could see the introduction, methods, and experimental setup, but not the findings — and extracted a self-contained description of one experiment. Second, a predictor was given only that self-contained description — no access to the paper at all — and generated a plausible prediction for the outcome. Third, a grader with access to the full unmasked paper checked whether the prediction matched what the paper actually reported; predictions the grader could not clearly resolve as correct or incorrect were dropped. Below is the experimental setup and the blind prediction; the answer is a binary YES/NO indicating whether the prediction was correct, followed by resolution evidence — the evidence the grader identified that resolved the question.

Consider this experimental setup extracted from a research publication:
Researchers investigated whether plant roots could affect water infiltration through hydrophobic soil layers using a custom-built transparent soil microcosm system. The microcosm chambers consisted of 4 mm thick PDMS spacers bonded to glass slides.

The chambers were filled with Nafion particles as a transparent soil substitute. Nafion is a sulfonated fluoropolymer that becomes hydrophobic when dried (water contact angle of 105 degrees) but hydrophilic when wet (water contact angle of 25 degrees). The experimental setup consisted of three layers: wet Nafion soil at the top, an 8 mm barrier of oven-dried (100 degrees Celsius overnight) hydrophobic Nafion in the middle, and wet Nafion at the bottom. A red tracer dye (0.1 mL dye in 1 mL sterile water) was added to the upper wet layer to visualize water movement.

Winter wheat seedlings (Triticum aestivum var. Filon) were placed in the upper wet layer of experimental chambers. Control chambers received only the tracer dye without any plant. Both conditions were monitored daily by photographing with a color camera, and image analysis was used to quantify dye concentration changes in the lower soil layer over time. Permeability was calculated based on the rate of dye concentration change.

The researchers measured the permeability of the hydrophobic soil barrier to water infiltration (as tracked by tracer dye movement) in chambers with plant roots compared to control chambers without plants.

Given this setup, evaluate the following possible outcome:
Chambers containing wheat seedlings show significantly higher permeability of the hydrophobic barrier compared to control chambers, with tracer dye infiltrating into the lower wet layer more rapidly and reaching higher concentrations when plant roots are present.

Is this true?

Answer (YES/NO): YES